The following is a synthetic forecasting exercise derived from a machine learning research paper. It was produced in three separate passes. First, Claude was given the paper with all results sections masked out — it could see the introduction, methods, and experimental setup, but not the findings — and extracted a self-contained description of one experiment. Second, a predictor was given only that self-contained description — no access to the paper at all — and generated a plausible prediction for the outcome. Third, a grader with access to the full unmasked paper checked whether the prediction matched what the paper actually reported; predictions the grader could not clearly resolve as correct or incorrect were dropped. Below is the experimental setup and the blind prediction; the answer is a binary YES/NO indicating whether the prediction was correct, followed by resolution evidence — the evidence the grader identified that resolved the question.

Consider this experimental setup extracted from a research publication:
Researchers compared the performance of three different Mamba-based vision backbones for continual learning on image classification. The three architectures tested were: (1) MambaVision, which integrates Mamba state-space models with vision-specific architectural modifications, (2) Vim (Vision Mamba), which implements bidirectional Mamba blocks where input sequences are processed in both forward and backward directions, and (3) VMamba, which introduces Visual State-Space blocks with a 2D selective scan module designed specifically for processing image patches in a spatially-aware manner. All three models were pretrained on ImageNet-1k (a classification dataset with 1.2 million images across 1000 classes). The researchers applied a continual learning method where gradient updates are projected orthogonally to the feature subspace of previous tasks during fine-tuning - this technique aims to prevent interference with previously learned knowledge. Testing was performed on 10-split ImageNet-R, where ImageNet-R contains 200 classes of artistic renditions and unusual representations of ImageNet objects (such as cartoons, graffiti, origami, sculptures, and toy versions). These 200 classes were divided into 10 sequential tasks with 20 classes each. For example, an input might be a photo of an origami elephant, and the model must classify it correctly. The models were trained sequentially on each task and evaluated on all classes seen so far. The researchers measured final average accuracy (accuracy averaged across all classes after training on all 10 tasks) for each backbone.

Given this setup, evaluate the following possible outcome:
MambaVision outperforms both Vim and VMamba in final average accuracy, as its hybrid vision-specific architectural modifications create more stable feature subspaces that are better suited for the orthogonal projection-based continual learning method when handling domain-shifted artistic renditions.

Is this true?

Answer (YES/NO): YES